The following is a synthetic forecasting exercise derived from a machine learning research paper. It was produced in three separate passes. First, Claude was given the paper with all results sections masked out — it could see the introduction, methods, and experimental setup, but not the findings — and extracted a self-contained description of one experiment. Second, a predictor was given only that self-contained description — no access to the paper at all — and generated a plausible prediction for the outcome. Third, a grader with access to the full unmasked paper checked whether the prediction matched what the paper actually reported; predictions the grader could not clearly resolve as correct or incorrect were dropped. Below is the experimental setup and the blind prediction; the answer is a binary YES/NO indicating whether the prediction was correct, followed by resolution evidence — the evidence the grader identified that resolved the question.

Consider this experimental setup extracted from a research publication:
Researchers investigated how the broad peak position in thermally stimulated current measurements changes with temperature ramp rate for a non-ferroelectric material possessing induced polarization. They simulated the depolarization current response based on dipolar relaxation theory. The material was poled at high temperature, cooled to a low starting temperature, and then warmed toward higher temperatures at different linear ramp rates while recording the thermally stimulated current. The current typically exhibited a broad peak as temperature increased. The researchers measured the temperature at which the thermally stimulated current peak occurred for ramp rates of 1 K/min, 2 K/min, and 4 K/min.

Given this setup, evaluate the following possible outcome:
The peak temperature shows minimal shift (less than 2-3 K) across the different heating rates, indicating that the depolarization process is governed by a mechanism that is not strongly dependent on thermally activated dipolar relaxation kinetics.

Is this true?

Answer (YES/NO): NO